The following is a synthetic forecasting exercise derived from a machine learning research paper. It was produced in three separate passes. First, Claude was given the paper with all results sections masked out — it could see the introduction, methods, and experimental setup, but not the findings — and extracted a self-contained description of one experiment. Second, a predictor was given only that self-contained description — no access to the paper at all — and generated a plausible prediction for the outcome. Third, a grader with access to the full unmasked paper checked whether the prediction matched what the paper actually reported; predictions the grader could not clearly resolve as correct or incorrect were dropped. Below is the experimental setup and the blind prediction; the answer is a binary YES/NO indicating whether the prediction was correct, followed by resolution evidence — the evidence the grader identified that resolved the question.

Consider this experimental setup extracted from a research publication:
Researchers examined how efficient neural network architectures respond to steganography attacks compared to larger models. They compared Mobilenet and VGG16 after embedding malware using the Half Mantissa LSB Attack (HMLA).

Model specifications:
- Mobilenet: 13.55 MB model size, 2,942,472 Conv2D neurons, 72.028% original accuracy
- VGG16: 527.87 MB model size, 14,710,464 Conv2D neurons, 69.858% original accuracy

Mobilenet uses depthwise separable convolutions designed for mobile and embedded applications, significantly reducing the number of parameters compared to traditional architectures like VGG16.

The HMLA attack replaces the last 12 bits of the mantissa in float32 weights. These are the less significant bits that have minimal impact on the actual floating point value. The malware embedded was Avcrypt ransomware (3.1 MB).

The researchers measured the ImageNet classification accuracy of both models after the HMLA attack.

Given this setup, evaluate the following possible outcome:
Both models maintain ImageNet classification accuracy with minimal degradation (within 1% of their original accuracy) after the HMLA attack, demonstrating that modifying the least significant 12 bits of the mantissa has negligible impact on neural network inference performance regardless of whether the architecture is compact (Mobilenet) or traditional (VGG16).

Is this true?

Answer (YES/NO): YES